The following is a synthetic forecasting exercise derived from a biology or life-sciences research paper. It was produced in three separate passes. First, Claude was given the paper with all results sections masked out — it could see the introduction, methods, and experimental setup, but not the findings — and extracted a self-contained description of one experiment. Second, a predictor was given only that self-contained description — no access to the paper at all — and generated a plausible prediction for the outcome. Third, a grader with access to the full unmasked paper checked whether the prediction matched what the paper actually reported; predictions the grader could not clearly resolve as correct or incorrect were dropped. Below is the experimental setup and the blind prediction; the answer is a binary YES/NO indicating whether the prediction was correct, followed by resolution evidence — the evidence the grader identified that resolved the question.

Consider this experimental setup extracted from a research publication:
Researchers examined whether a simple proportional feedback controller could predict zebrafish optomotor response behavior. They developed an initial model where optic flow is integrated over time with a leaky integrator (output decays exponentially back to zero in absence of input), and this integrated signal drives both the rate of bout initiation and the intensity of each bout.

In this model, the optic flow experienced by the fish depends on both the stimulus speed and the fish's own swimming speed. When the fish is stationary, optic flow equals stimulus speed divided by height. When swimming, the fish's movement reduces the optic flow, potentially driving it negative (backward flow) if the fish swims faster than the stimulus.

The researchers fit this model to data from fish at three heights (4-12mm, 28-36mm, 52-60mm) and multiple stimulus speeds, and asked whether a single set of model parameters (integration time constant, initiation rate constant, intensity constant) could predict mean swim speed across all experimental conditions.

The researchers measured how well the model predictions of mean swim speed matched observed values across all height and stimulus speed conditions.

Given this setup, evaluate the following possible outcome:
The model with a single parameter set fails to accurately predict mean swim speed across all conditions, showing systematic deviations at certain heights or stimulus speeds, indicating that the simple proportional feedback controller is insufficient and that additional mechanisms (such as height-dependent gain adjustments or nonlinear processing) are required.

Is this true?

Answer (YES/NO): NO